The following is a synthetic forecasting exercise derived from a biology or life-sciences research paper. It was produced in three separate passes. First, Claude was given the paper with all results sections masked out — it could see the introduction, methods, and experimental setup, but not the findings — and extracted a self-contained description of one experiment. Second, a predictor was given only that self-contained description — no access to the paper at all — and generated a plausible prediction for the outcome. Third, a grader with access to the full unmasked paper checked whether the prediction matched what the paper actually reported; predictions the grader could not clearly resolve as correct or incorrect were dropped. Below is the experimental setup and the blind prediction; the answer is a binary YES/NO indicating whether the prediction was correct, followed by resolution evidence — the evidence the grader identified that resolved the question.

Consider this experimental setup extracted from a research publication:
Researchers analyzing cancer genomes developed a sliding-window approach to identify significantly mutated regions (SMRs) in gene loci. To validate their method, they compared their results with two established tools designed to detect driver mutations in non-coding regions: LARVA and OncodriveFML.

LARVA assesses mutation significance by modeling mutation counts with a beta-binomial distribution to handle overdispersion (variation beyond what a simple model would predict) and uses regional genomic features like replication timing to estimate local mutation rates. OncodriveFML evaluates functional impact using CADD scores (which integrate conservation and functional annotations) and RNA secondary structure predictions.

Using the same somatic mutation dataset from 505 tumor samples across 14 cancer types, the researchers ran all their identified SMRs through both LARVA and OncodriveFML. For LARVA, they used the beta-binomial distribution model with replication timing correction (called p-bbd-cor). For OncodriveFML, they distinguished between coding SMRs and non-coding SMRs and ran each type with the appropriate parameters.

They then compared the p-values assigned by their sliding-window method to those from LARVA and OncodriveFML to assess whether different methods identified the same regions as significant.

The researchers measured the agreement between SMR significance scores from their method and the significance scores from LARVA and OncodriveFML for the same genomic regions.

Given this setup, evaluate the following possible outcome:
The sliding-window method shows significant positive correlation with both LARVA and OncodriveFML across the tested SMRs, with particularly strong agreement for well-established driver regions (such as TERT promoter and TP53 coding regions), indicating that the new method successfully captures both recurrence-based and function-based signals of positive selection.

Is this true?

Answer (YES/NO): NO